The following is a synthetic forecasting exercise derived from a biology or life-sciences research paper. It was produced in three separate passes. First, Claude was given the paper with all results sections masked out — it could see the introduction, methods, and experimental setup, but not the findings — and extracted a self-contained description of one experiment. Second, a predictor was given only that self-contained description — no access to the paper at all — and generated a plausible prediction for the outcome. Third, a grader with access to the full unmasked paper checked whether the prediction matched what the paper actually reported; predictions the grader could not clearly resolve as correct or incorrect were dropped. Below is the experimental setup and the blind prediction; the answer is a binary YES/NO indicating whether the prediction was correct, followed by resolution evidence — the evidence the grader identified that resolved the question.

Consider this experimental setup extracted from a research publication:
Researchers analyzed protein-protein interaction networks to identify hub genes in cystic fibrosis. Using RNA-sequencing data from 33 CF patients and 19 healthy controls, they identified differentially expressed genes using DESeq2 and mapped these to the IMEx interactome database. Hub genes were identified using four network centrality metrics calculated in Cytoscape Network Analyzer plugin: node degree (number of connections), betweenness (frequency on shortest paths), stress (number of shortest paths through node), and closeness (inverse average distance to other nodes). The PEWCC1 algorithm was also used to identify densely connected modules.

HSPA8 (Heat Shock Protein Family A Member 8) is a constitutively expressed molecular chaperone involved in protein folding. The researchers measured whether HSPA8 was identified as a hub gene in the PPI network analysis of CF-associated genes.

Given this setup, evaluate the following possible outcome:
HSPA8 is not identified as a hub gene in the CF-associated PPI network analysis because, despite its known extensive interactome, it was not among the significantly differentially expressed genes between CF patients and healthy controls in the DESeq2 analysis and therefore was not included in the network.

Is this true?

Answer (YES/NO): NO